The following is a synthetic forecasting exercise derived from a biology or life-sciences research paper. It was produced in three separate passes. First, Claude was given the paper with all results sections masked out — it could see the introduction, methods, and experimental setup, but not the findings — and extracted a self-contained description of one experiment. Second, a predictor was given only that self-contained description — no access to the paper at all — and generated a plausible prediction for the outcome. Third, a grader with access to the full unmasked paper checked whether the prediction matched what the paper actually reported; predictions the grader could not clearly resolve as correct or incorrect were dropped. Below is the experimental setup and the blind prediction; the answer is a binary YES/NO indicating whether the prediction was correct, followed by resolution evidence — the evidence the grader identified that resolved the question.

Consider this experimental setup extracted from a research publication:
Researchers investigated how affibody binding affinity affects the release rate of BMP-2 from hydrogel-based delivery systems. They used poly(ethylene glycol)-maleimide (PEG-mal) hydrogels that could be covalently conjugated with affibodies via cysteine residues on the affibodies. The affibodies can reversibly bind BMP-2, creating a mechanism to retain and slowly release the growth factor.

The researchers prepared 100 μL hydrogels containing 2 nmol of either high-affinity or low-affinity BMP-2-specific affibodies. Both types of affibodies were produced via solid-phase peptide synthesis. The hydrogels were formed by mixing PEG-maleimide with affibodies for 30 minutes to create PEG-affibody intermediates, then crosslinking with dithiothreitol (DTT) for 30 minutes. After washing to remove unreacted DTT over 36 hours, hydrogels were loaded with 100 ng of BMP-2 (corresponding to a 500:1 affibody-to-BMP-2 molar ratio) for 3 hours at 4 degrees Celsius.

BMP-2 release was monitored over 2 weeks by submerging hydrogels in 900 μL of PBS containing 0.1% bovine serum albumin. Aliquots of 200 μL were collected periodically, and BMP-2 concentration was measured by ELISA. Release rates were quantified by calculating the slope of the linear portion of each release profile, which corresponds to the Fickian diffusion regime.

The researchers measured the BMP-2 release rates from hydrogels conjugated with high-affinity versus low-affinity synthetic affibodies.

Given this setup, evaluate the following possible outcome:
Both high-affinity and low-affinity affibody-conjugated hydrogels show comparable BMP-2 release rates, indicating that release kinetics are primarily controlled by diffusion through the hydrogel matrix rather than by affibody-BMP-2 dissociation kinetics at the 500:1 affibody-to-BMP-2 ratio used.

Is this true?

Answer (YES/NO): NO